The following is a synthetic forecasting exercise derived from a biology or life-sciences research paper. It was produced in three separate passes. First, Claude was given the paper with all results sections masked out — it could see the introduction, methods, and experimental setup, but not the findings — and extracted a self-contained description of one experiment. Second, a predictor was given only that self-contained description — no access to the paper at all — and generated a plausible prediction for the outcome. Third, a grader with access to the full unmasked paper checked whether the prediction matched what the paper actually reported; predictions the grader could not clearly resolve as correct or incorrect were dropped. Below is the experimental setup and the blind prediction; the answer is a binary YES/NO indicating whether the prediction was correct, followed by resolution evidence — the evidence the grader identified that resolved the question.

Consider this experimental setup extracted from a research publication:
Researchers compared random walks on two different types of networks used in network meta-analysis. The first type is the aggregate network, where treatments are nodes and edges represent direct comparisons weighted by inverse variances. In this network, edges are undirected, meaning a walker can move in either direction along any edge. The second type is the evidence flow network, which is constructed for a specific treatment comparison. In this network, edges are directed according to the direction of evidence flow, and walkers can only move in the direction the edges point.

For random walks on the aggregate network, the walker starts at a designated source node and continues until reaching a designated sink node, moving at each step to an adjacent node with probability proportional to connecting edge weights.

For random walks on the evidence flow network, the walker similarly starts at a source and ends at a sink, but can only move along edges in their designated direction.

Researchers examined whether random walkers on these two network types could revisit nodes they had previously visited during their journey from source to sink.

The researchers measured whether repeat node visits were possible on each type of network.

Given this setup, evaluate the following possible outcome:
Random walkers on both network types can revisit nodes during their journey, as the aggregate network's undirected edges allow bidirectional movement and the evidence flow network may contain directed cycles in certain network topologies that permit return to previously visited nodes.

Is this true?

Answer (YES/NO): NO